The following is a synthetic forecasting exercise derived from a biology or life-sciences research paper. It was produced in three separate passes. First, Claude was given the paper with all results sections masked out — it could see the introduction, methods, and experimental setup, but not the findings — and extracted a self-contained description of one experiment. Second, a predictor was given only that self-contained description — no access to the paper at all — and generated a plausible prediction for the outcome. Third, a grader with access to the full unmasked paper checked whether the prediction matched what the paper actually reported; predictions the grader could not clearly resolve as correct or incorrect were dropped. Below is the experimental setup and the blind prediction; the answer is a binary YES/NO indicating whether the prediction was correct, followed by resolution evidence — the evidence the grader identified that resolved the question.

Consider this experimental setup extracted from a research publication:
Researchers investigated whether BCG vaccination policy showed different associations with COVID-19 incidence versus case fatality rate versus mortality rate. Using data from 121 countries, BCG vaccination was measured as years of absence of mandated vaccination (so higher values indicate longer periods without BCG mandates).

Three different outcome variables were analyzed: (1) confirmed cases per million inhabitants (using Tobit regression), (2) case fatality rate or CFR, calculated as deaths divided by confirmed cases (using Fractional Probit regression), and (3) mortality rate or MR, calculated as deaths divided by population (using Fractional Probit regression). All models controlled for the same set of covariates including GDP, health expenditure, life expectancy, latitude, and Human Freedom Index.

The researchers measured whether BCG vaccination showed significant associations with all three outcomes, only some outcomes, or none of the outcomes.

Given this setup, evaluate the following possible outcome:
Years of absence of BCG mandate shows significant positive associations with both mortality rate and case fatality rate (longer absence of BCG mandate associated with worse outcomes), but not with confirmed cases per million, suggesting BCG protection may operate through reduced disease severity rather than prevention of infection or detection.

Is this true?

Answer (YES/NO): NO